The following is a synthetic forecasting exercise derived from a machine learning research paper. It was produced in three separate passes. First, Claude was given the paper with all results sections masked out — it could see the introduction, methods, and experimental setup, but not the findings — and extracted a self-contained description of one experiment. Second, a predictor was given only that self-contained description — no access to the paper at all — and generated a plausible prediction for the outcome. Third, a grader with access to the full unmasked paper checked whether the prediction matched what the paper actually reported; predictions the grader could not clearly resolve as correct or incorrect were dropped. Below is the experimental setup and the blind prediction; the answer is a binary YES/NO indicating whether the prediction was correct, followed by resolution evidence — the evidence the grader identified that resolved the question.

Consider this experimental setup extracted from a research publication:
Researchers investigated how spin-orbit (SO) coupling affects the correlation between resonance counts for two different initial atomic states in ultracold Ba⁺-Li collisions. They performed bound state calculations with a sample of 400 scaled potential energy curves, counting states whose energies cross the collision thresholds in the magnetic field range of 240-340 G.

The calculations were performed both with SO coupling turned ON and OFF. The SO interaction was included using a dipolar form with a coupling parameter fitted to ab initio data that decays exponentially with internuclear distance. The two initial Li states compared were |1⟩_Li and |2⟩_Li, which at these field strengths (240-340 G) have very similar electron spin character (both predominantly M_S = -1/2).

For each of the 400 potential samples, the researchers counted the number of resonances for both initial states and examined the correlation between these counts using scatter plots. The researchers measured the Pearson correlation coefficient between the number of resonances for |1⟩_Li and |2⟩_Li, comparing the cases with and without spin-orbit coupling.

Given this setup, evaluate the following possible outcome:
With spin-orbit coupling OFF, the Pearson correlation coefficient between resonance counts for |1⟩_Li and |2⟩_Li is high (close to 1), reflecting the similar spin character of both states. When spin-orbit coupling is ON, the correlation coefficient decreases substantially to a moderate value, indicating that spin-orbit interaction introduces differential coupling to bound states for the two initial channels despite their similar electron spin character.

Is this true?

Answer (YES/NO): NO